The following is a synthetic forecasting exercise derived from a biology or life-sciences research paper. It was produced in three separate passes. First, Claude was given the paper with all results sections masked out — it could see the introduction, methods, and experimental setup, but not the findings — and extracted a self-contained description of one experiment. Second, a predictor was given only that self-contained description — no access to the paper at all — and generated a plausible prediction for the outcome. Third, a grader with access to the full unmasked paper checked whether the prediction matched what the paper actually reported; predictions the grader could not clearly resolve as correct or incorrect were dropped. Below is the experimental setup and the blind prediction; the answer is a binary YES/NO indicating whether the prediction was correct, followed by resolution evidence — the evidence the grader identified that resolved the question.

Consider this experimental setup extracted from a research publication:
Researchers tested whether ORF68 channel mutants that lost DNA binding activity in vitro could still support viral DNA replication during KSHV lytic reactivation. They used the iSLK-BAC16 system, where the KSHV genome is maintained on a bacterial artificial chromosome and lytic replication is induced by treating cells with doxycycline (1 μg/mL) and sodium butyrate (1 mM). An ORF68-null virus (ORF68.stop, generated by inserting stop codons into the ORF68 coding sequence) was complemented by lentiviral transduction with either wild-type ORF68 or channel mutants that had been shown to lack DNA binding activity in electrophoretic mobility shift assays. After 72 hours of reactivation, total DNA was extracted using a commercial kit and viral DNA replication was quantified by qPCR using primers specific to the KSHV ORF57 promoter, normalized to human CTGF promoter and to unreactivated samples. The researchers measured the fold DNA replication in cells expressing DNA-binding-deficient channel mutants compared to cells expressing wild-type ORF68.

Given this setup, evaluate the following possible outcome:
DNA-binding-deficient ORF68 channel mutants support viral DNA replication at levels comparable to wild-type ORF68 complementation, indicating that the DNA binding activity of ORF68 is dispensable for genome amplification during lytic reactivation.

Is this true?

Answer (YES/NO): YES